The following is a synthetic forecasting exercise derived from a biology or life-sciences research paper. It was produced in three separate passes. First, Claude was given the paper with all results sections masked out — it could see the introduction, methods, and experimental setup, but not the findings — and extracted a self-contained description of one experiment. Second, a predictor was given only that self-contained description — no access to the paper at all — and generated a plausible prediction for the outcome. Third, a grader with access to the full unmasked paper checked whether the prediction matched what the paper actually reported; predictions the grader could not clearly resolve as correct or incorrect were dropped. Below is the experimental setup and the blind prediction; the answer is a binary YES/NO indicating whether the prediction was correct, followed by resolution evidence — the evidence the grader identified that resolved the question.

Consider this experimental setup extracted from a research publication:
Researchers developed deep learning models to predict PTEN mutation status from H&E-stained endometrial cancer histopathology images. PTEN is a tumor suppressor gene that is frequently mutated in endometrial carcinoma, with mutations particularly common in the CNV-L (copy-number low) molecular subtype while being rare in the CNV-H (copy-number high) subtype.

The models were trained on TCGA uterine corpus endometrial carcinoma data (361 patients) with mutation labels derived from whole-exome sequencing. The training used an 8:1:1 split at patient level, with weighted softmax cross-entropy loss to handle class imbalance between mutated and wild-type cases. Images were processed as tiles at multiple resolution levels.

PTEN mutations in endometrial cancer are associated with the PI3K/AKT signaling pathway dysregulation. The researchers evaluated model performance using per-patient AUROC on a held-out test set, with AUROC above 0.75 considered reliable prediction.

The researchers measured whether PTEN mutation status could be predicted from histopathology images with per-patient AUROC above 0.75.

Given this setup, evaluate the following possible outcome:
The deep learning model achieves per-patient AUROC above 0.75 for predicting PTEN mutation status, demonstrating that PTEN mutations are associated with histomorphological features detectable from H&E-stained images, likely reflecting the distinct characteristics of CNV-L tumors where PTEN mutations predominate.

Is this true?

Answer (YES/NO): YES